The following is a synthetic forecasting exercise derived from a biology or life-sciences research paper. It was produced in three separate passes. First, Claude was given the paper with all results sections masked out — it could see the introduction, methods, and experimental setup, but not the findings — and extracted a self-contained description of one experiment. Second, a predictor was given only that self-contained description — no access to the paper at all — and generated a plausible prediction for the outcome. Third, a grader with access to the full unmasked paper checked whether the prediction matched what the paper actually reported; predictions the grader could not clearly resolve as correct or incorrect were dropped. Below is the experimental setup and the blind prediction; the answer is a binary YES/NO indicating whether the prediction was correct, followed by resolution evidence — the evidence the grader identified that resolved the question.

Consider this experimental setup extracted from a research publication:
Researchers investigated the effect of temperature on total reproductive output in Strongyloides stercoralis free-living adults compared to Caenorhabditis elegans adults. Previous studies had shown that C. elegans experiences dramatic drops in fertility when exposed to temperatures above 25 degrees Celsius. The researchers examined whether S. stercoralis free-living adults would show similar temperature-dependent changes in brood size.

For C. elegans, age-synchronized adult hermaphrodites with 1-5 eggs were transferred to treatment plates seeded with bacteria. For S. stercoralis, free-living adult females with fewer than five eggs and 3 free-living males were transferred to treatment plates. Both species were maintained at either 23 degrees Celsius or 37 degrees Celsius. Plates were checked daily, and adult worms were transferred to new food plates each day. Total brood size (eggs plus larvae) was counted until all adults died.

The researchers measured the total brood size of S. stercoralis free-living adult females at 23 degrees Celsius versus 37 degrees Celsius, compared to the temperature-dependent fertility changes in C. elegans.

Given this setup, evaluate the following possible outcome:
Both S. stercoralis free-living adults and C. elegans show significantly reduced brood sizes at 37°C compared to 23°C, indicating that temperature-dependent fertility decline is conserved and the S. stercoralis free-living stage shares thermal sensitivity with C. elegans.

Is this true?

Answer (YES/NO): NO